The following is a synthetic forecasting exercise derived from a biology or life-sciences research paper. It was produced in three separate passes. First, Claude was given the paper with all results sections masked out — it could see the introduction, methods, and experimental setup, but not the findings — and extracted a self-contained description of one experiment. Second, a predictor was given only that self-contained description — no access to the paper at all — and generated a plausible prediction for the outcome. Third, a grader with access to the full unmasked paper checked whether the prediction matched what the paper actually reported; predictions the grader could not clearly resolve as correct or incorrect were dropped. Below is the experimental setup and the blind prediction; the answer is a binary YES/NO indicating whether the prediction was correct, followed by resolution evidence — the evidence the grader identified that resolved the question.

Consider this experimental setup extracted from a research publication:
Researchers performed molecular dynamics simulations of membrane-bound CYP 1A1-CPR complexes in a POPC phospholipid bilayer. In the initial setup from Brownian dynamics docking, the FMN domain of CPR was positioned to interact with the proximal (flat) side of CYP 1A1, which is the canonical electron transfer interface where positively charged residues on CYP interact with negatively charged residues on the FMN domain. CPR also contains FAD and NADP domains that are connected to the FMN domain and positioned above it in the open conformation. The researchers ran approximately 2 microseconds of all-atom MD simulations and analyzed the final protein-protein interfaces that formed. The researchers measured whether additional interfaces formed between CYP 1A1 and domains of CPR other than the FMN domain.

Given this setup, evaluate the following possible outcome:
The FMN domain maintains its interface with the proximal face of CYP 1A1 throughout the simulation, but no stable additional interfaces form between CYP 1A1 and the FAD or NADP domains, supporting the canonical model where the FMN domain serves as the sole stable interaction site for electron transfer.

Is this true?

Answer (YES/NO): NO